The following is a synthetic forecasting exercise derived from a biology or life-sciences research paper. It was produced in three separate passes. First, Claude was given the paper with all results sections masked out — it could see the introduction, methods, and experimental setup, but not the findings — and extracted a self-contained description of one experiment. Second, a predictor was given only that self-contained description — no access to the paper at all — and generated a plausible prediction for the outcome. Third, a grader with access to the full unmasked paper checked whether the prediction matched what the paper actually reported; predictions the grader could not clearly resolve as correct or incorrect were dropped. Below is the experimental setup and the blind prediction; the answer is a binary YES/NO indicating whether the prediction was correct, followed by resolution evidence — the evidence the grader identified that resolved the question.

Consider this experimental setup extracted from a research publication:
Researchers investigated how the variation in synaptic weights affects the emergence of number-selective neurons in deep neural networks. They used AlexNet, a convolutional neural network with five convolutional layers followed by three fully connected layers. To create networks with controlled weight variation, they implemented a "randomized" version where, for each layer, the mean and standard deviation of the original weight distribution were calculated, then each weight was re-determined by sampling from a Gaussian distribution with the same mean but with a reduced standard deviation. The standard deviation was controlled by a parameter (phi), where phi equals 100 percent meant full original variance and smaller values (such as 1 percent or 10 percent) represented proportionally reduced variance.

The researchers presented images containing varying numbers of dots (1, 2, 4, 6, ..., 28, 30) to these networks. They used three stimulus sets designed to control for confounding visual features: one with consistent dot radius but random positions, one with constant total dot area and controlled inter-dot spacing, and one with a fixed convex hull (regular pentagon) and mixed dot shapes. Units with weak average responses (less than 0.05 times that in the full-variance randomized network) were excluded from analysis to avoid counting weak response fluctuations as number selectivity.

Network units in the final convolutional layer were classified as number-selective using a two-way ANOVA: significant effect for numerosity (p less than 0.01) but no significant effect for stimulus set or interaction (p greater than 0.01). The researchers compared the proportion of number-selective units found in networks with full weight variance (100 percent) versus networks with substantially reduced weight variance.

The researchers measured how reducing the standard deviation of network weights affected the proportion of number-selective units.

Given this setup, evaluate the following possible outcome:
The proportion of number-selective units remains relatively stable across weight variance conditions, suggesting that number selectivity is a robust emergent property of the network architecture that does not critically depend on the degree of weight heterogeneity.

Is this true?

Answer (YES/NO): NO